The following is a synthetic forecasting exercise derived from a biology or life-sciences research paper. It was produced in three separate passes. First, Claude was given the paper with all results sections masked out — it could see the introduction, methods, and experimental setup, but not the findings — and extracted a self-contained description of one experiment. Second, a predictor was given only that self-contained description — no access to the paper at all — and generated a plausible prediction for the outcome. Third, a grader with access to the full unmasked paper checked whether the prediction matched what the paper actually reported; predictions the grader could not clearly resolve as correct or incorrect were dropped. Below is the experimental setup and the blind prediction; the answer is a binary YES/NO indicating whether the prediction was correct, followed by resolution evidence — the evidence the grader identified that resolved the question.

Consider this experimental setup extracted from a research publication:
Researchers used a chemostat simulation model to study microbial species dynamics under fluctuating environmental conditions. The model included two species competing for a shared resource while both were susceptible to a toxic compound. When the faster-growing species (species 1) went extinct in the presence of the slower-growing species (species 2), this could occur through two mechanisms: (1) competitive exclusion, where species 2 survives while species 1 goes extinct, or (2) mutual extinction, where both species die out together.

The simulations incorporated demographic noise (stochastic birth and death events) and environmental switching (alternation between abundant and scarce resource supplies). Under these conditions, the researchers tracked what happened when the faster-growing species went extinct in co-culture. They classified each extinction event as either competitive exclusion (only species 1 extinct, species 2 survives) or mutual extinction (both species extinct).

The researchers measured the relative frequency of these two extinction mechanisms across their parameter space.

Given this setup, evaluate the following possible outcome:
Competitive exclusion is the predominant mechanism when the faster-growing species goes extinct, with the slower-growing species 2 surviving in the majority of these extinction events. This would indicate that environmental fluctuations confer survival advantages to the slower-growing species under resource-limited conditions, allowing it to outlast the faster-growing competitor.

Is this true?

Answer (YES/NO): YES